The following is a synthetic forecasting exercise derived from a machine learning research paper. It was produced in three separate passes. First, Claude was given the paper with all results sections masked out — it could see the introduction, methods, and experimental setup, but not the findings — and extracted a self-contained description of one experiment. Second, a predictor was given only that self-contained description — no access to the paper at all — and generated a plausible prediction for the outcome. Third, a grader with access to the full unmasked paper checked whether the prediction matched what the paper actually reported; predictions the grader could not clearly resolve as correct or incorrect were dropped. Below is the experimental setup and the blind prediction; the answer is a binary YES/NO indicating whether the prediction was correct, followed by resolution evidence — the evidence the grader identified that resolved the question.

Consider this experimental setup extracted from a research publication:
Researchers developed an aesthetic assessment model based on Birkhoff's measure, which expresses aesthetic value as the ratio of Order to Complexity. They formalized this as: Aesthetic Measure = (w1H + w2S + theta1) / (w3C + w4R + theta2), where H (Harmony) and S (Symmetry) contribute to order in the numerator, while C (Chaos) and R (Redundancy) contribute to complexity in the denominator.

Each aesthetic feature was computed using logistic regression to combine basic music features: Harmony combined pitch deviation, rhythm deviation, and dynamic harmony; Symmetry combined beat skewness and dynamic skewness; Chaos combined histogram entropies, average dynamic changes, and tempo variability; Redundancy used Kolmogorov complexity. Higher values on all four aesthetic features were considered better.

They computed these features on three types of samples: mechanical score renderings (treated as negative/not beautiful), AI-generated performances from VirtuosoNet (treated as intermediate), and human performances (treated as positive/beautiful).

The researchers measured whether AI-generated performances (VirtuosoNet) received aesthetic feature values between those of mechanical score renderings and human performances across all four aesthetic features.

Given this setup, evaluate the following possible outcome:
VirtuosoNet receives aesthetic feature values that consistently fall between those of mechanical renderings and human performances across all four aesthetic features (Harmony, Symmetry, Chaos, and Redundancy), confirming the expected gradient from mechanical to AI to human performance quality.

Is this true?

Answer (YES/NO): NO